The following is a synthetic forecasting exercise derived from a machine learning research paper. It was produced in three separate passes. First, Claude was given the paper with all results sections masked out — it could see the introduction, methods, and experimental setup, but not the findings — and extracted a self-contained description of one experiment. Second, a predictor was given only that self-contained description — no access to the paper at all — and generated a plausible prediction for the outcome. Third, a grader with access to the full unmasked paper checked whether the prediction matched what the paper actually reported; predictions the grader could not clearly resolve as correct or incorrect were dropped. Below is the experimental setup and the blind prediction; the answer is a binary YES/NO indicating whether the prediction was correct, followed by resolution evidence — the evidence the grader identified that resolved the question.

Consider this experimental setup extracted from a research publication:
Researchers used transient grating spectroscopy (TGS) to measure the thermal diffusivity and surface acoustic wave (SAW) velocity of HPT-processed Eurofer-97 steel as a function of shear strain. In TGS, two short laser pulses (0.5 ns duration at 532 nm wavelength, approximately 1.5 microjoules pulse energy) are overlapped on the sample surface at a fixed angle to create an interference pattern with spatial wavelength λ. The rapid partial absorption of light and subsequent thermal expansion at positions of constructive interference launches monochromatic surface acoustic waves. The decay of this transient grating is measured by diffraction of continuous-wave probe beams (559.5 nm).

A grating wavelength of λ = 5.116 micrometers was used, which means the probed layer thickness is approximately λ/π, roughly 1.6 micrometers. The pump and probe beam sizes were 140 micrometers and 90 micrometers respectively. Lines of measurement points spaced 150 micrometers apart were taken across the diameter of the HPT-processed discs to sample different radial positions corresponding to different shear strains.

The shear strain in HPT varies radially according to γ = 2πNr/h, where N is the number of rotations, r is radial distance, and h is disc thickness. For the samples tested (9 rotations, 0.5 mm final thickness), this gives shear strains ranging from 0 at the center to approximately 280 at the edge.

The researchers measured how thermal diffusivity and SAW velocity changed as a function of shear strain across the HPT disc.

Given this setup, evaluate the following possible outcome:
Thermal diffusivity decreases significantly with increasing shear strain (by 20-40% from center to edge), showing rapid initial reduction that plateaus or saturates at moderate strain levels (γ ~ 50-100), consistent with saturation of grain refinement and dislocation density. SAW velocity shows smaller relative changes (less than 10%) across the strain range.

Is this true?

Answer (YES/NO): NO